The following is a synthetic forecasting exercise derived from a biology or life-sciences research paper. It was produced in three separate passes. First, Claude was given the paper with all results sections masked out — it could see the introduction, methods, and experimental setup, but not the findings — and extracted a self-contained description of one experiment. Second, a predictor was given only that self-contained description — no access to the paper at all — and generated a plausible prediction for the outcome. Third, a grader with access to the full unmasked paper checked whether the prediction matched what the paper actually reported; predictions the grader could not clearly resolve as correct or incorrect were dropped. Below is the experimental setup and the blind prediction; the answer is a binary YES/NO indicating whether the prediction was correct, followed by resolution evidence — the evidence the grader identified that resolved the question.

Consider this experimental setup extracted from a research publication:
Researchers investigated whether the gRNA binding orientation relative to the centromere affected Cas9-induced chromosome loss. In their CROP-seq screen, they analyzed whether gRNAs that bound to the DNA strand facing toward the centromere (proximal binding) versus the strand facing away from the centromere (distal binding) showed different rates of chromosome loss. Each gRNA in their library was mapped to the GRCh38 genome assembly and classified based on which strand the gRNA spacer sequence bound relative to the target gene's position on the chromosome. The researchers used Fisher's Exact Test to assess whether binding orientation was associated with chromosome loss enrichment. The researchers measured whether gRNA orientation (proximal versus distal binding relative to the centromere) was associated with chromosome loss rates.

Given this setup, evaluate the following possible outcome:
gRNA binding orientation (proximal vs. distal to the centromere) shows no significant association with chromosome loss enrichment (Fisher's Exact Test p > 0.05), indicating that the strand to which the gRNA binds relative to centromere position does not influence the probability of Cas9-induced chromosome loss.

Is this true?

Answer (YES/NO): YES